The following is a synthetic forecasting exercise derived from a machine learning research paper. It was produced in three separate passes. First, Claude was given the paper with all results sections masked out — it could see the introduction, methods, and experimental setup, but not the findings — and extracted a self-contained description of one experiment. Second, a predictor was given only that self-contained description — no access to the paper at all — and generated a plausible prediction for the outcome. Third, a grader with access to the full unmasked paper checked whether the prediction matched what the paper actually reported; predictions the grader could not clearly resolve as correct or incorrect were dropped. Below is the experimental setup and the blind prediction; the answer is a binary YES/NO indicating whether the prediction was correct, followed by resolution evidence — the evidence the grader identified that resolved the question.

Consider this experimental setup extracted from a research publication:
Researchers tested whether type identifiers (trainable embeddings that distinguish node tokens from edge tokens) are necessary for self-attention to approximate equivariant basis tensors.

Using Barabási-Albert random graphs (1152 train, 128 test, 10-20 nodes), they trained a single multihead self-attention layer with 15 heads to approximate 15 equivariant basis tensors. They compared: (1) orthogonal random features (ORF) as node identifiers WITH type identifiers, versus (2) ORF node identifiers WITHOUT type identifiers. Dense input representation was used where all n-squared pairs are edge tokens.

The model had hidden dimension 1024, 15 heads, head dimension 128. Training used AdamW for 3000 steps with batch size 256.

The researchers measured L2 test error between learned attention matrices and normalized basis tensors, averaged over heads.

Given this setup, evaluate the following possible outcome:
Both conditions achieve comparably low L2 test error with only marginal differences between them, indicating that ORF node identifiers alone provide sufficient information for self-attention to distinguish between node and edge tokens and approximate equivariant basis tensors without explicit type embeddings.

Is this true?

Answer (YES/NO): NO